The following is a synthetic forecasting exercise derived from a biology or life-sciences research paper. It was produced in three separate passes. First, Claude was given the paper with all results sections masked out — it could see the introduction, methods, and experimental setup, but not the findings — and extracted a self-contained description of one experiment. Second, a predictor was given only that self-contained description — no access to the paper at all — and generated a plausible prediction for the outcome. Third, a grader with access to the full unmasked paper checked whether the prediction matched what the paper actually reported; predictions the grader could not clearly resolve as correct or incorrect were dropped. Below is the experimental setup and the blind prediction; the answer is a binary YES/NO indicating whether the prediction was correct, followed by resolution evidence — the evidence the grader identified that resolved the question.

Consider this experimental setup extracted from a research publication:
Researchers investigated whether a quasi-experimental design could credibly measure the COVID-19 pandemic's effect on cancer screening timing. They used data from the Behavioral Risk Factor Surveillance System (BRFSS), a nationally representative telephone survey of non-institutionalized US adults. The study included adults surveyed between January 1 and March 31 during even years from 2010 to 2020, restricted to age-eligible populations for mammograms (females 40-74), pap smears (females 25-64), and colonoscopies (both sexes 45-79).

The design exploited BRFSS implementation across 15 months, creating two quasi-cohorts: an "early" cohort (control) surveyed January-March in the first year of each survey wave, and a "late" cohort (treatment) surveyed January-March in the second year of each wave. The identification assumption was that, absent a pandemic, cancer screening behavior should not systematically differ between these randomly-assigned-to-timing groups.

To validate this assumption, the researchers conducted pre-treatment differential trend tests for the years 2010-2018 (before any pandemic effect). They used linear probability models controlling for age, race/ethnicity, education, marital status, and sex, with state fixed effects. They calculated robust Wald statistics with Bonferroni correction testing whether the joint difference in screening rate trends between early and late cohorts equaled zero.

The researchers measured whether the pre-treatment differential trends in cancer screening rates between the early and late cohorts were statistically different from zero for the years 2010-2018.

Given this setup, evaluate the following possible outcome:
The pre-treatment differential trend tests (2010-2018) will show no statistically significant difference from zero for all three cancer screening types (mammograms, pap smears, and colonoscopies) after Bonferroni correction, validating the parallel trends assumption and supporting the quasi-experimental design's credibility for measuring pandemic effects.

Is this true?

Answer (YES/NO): NO